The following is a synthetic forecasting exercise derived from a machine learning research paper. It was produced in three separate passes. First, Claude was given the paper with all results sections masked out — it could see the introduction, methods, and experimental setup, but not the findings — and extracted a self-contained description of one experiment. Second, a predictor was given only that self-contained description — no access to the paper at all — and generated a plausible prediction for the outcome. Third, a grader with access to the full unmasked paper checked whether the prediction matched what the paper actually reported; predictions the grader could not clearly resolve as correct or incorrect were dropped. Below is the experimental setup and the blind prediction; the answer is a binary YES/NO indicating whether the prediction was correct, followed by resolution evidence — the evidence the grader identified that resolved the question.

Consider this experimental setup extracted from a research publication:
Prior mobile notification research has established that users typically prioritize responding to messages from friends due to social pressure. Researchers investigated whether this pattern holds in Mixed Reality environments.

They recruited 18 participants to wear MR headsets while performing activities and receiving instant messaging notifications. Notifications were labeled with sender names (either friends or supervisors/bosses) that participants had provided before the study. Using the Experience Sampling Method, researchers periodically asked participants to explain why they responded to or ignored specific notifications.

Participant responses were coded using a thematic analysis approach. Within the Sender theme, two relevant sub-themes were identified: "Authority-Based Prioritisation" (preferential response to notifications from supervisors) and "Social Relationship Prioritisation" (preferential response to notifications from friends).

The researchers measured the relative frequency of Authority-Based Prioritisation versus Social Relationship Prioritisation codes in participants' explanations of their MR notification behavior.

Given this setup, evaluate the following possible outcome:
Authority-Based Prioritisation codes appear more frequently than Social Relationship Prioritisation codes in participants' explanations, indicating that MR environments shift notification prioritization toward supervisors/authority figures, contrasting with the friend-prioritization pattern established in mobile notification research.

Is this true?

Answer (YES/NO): YES